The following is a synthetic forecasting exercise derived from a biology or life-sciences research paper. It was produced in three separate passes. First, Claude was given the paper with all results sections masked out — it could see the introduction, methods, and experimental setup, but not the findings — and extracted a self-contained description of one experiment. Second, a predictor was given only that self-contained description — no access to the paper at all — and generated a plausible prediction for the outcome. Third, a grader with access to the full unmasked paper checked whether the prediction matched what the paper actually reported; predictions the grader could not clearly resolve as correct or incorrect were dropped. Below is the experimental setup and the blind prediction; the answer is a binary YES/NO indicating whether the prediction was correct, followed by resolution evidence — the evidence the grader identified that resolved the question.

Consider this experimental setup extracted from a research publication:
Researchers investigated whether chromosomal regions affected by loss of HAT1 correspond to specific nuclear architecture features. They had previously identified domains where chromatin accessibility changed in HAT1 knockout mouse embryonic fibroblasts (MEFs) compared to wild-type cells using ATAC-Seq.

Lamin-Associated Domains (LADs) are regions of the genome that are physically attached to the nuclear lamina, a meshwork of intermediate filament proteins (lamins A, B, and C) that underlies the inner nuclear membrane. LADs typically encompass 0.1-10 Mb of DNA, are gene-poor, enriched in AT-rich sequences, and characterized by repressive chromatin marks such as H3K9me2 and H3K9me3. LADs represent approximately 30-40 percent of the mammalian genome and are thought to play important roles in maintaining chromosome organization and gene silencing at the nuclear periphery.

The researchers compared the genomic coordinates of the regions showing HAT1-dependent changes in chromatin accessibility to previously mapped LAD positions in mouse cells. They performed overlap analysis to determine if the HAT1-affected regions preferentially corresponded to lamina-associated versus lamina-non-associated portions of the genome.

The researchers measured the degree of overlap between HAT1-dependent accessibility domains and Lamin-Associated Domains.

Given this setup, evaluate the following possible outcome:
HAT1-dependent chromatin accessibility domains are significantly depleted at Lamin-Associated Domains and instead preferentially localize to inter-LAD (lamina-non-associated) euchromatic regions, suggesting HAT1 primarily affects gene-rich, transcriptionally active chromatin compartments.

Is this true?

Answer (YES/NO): NO